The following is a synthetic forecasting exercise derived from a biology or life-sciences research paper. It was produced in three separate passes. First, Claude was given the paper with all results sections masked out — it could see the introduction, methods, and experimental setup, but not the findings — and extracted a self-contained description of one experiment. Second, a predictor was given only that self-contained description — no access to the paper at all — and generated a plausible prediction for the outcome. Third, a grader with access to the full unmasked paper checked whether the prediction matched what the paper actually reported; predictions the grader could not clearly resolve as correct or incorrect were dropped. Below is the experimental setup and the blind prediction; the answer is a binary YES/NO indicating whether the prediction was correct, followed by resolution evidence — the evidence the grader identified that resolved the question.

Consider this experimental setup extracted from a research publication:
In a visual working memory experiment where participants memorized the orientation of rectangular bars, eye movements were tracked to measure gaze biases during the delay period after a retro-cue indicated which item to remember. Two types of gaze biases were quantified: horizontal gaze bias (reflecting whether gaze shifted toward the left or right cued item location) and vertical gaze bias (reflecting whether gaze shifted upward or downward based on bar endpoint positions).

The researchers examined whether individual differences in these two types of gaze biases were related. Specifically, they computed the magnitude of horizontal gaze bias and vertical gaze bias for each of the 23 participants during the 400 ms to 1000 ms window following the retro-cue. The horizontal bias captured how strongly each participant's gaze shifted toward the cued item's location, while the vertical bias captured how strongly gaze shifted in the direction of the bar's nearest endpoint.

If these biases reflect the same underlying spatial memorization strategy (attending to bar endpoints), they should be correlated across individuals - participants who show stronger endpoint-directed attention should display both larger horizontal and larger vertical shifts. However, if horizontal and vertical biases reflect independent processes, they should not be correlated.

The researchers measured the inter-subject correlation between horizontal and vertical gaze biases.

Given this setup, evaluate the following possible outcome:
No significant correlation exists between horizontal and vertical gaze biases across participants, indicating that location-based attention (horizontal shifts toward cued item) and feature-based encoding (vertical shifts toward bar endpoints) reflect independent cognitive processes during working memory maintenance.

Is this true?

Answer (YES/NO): NO